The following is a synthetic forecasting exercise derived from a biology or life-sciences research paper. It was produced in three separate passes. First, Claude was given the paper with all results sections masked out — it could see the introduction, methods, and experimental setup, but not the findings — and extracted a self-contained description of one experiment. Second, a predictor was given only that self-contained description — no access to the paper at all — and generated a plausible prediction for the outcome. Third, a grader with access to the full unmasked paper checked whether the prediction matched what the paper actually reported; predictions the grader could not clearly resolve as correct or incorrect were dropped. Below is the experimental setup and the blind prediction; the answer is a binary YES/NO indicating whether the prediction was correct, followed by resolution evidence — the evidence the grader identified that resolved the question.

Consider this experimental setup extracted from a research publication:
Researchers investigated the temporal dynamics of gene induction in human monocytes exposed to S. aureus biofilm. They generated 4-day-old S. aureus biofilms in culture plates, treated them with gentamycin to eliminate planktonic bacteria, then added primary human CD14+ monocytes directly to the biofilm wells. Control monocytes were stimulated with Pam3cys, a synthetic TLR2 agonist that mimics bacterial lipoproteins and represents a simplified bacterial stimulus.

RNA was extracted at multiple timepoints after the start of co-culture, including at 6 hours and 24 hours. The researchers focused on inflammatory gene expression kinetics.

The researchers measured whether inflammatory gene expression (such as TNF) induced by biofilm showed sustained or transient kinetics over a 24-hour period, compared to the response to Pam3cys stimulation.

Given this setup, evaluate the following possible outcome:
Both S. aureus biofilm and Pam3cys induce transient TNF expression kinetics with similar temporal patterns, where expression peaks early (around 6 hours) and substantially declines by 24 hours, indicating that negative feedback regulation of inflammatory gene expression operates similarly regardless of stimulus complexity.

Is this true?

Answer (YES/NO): NO